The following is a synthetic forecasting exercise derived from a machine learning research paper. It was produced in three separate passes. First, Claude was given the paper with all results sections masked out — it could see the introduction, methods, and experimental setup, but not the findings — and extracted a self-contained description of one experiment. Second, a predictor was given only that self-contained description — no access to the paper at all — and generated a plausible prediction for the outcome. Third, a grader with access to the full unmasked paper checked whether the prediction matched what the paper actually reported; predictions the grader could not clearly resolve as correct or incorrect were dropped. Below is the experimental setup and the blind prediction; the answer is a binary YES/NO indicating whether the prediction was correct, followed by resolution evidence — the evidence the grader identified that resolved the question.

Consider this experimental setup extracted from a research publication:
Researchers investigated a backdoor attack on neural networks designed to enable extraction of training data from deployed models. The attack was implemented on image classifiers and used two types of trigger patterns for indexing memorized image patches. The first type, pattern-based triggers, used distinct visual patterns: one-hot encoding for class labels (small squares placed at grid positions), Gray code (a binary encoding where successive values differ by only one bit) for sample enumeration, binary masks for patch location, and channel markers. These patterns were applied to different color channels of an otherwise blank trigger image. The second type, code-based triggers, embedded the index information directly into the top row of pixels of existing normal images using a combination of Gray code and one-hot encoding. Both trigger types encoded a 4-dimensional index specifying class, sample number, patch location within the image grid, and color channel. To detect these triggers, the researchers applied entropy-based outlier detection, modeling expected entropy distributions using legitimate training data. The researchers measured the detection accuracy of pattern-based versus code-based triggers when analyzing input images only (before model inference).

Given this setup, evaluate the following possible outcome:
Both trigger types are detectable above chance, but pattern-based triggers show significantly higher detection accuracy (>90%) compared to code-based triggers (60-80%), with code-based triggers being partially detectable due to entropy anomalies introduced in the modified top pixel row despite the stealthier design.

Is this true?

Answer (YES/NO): NO